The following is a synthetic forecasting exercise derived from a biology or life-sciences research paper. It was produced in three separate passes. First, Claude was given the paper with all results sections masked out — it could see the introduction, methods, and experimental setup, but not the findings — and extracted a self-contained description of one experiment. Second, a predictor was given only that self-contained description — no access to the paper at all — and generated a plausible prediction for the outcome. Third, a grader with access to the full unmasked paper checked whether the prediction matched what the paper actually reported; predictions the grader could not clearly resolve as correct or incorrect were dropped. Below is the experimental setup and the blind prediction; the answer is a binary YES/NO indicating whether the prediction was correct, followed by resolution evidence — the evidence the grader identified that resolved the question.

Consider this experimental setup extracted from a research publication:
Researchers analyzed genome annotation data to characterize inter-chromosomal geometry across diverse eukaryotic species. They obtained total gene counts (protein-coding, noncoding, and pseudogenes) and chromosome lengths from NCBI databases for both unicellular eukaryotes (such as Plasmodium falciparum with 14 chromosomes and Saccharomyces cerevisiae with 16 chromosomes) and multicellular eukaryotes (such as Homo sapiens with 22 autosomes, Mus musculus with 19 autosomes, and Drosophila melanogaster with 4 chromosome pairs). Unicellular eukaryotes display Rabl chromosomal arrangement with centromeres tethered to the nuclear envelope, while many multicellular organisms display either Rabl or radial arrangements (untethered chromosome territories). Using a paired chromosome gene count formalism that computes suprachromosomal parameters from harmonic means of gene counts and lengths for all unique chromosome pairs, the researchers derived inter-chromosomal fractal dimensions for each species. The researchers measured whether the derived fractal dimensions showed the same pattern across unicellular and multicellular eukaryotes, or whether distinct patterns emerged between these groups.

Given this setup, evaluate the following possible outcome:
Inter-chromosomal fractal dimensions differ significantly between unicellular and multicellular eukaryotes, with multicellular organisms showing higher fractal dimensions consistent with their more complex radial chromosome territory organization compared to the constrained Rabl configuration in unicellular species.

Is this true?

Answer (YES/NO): NO